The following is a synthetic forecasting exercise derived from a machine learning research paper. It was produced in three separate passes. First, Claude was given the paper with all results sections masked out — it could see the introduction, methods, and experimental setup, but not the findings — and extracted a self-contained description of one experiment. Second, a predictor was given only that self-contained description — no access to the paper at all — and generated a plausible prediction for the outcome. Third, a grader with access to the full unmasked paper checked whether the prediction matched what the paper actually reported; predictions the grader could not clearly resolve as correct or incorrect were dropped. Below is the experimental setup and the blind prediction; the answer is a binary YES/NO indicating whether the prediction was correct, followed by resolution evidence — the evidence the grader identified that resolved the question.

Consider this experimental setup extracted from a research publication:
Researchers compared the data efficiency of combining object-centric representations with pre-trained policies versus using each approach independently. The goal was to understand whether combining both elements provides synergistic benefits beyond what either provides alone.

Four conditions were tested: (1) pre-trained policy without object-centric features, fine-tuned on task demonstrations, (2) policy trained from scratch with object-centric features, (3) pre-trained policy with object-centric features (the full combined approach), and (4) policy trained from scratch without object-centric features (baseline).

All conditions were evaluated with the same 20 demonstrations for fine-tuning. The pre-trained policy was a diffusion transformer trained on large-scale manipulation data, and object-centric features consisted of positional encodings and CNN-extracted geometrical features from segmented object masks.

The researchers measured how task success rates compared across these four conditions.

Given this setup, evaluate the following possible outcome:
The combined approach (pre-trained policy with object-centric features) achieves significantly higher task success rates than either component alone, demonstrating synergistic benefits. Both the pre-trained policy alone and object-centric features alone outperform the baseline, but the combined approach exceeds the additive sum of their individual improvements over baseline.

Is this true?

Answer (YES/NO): NO